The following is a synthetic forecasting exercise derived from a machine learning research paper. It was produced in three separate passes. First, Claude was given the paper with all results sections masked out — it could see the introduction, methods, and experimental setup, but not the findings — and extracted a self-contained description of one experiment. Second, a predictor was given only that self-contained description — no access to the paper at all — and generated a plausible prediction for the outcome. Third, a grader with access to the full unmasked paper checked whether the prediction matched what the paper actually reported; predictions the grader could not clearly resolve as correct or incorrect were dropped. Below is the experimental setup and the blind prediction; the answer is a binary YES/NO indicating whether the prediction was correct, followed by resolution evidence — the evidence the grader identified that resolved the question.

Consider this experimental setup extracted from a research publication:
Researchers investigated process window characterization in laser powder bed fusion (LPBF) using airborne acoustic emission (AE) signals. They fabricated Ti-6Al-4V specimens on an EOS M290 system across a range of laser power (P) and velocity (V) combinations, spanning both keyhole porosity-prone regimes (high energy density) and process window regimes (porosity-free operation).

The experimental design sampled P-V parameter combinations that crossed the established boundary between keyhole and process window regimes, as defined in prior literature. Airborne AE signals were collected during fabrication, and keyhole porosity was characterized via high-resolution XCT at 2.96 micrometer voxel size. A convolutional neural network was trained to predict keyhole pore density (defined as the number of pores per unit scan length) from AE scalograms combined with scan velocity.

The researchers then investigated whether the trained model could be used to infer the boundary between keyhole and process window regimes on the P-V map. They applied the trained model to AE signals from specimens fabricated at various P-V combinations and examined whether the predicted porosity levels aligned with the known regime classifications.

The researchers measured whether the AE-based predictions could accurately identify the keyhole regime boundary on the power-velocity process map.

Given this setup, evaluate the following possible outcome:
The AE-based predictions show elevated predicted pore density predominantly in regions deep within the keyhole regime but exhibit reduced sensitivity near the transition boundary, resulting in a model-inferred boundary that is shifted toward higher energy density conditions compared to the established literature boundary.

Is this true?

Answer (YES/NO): NO